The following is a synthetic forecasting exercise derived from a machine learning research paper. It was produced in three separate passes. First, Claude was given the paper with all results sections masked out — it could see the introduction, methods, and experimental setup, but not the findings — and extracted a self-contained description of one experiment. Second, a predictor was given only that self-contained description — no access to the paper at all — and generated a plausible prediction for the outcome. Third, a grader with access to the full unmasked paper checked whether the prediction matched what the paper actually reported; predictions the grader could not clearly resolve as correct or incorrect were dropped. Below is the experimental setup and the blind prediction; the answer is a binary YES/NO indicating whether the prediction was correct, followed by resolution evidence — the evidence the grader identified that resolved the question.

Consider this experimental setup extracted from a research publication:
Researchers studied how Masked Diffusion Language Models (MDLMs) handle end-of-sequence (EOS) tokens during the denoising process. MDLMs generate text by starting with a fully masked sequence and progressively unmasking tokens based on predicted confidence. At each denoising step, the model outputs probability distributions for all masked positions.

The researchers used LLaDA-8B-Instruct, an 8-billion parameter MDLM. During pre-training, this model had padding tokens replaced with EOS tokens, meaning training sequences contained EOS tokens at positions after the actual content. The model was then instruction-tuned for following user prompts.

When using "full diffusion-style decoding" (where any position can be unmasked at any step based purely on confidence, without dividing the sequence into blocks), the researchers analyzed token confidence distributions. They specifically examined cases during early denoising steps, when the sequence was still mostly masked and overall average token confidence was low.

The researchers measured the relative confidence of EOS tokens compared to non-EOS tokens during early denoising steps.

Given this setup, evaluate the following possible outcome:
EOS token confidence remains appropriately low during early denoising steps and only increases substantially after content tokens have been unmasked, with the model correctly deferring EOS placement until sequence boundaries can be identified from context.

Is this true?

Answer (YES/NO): NO